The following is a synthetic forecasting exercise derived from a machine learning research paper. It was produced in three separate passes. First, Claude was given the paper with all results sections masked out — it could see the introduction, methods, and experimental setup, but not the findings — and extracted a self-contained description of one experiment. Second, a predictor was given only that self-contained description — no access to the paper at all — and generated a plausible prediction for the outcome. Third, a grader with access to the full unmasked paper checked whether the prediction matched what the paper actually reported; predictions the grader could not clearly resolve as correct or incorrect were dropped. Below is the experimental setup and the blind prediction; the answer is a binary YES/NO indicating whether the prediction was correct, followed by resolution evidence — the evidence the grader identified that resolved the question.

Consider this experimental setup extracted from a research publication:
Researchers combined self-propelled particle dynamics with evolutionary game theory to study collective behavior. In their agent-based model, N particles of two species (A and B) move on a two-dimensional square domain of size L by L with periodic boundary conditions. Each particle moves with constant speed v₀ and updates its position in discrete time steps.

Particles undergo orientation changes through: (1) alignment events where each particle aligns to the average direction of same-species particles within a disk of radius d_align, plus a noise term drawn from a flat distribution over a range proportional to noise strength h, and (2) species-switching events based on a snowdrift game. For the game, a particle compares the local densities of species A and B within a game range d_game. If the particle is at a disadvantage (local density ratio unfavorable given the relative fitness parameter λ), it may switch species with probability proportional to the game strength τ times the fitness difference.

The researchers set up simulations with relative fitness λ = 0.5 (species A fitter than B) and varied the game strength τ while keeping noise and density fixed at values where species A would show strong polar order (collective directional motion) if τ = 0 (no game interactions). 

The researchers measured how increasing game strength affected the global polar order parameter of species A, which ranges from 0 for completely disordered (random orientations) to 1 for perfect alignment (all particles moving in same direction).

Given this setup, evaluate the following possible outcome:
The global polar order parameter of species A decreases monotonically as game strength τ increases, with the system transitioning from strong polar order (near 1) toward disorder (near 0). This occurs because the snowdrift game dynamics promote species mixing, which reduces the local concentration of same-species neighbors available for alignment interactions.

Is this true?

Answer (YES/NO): NO